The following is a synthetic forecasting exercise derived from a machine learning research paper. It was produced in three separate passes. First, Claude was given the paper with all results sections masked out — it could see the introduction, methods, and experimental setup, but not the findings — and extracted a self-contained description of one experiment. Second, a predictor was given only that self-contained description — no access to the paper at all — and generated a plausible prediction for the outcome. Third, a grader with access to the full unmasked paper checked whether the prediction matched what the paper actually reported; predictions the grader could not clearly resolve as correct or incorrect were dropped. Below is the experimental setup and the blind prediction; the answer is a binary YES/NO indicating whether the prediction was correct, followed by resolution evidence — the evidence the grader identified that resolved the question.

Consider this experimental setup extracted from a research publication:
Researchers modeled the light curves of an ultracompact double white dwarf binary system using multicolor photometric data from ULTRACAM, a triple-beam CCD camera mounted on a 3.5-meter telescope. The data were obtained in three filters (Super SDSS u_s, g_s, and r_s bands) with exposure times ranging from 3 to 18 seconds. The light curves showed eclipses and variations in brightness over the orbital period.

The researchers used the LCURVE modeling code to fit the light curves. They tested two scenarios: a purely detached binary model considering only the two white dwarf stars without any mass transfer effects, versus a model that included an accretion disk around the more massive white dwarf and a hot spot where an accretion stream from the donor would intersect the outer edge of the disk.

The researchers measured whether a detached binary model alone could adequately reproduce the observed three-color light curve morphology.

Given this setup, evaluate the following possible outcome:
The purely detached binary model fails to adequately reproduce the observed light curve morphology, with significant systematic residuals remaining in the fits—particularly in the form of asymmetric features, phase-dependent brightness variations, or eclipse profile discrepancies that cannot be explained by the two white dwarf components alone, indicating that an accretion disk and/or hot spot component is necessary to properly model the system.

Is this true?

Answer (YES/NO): YES